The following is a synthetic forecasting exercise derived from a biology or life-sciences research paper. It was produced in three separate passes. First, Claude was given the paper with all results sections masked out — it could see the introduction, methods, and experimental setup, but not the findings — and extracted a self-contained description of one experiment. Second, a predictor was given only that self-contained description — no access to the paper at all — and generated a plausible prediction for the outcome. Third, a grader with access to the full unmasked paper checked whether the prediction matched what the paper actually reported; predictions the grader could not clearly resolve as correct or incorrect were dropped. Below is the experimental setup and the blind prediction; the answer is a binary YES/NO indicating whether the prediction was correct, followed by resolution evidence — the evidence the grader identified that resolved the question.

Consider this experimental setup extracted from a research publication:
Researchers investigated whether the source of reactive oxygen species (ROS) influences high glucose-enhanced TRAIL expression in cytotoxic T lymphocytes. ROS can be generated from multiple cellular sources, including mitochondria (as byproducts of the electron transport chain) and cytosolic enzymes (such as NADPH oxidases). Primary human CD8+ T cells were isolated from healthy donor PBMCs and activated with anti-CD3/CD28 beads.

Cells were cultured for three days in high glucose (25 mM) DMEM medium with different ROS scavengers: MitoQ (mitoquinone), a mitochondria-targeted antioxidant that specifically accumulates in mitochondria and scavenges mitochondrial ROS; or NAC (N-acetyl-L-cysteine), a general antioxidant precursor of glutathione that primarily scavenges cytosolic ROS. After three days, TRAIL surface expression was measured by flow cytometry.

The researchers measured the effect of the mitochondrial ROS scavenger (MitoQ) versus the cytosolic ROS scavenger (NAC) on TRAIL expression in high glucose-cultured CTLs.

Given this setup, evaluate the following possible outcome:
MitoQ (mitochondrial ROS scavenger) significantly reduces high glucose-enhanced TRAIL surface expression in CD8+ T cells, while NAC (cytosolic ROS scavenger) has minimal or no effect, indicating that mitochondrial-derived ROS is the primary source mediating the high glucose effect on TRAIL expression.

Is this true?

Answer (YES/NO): NO